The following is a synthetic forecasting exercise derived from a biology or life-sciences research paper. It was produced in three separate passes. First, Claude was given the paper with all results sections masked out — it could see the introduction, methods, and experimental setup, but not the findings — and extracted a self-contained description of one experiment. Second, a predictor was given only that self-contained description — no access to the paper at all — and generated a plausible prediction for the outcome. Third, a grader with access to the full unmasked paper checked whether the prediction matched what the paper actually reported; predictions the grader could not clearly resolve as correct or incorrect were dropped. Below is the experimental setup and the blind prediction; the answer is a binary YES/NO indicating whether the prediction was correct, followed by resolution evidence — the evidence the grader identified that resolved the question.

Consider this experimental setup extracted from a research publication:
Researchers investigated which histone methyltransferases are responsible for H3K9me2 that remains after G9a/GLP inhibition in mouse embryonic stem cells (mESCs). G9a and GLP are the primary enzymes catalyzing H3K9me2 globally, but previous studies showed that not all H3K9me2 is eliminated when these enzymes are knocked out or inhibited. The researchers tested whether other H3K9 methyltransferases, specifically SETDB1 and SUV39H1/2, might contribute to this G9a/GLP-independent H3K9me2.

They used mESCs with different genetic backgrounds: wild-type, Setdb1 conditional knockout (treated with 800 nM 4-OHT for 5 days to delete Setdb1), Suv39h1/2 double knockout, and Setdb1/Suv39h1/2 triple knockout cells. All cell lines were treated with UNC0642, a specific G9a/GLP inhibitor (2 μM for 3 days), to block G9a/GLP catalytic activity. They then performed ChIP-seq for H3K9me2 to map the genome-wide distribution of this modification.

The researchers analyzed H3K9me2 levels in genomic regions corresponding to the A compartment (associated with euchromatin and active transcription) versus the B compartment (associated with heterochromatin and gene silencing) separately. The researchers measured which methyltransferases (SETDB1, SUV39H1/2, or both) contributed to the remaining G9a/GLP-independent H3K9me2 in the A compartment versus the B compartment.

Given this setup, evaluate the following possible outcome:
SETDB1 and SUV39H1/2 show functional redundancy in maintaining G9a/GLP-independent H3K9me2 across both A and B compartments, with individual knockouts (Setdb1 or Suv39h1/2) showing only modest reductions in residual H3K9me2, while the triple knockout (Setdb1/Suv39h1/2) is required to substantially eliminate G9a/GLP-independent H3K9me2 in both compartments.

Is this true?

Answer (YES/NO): NO